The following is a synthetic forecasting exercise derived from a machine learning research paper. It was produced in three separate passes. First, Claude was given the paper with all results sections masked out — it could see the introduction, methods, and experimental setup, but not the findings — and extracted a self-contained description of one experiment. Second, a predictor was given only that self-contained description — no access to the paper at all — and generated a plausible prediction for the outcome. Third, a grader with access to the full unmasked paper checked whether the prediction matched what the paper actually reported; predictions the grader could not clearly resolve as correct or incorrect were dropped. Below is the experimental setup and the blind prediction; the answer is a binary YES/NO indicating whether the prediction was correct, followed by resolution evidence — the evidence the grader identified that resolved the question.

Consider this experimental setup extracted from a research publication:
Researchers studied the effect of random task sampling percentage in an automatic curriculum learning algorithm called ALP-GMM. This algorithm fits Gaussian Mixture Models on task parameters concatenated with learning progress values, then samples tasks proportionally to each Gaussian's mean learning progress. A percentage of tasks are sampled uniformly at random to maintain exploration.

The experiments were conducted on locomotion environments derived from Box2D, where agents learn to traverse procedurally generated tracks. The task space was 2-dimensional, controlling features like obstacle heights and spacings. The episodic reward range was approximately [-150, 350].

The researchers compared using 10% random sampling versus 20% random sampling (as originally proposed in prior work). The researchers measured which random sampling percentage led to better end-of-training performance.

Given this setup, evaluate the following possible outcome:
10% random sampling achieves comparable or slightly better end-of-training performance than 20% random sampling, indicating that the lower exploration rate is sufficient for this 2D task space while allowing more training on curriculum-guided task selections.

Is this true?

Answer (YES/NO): YES